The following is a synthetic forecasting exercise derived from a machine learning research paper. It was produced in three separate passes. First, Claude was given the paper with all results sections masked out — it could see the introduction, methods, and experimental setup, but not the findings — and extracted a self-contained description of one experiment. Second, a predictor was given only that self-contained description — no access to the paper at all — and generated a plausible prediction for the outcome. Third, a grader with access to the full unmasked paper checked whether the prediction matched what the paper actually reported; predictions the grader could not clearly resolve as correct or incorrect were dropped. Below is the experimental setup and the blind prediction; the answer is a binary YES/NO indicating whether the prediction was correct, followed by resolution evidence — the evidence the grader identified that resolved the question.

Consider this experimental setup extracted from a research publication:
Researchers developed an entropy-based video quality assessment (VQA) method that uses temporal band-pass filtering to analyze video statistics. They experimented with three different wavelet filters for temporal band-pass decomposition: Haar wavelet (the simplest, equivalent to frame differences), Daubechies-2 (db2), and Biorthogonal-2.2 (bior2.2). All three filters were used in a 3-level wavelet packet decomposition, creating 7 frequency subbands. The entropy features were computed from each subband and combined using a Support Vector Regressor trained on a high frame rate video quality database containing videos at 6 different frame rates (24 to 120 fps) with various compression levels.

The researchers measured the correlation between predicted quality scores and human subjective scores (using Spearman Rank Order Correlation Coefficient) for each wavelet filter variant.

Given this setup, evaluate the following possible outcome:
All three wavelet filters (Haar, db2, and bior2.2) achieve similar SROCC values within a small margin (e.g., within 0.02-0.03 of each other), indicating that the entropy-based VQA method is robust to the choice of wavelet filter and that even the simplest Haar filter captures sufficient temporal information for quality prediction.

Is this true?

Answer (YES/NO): NO